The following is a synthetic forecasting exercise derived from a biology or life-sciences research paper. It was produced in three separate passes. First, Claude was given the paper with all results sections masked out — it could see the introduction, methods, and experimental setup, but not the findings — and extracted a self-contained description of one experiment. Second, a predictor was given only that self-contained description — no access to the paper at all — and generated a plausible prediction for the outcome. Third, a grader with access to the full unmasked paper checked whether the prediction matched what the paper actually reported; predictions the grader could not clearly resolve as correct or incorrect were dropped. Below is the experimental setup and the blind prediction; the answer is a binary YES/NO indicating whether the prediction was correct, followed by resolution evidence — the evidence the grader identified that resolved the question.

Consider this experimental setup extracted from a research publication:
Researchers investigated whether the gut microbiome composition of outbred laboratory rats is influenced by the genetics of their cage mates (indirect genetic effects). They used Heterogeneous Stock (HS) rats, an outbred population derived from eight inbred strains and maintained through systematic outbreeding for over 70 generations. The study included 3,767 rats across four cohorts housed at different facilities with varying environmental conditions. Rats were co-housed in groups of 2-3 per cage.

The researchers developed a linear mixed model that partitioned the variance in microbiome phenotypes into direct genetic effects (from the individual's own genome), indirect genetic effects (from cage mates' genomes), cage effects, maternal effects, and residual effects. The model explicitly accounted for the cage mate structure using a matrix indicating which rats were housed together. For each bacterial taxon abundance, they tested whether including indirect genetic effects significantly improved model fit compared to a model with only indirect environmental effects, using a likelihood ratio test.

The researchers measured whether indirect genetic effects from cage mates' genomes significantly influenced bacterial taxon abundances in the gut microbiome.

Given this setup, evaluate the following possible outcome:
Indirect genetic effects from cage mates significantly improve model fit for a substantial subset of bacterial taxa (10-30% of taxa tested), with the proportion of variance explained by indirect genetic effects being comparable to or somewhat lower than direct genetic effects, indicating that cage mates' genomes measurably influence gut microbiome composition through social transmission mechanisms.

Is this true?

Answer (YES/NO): NO